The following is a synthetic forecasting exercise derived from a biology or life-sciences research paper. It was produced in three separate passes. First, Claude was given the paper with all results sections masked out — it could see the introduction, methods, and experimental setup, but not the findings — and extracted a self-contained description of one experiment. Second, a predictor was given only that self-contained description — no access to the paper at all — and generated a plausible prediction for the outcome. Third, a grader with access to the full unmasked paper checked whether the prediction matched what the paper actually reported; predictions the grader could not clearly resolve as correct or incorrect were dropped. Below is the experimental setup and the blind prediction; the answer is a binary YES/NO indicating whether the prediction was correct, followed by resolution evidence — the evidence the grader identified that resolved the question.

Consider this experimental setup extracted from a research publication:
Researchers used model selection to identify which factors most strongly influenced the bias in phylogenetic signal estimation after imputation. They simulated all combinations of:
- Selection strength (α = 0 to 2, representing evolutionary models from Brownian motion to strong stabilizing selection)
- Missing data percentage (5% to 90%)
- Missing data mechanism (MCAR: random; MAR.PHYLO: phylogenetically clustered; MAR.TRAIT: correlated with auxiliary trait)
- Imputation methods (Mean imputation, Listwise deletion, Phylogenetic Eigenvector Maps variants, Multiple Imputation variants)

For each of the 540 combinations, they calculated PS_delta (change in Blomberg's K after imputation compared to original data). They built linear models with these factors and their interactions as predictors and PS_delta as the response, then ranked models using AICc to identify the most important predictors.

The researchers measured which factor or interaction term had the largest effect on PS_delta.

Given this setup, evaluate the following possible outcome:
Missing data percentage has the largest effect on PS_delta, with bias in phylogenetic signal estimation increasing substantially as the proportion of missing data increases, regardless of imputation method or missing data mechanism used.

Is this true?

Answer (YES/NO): NO